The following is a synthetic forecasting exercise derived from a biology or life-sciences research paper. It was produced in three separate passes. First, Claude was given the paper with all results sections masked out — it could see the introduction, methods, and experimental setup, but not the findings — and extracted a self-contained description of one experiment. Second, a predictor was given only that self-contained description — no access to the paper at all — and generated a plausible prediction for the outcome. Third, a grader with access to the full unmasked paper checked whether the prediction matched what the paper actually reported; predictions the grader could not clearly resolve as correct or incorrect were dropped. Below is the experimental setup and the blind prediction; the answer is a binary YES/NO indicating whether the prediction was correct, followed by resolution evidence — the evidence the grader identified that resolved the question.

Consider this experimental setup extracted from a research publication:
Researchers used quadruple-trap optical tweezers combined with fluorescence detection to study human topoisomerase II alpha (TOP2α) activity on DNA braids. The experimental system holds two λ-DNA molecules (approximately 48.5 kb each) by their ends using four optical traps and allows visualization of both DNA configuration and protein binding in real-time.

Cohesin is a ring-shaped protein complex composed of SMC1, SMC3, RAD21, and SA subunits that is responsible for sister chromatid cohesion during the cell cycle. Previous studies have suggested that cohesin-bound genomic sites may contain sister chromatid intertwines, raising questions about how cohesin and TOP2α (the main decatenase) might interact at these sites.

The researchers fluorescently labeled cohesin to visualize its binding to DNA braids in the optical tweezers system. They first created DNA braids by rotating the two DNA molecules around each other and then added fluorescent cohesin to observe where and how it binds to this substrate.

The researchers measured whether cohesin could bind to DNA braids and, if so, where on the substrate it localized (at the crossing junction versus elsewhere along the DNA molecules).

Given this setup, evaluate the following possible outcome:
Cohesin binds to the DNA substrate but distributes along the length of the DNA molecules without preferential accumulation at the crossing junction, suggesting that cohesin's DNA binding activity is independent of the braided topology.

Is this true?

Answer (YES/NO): NO